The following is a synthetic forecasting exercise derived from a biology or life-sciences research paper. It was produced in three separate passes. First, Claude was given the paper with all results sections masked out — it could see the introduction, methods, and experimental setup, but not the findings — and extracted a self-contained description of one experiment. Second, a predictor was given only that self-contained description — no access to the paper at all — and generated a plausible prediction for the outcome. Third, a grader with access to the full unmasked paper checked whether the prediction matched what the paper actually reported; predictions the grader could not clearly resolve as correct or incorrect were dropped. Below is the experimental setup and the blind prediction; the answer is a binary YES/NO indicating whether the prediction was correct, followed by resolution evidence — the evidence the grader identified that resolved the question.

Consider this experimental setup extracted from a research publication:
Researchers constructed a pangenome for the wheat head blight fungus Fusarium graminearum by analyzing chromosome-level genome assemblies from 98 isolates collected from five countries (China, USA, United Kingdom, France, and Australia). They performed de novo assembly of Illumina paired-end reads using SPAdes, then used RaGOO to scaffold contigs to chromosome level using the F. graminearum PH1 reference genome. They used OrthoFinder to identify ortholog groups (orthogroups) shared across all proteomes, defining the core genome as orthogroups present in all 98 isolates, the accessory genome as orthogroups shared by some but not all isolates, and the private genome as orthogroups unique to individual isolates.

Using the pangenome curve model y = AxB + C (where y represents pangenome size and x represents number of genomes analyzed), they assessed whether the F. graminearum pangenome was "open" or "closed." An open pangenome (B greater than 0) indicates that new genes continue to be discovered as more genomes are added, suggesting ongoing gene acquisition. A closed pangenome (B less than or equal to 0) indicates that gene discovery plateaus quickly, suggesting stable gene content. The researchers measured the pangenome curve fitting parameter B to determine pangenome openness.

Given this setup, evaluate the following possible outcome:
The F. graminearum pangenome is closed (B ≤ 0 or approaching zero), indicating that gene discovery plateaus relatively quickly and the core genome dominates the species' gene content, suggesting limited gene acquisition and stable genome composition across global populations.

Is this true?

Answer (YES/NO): YES